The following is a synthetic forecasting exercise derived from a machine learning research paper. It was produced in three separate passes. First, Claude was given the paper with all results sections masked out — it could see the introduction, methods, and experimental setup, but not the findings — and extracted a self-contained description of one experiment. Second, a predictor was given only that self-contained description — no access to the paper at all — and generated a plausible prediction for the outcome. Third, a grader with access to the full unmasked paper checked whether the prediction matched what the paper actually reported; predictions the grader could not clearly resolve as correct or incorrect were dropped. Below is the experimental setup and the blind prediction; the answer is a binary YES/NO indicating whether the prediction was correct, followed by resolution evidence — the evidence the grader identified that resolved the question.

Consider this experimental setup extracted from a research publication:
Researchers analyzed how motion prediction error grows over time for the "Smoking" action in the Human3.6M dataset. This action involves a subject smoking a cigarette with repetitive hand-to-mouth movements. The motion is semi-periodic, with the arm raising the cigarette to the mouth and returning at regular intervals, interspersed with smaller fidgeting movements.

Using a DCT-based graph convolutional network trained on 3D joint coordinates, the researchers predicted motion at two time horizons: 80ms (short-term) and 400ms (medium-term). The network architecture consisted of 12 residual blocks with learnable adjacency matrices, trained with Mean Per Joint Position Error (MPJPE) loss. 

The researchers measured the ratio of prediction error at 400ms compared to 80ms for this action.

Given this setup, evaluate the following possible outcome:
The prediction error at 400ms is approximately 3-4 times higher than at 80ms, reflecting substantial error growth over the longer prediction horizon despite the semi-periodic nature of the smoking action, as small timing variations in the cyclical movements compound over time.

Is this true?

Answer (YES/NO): YES